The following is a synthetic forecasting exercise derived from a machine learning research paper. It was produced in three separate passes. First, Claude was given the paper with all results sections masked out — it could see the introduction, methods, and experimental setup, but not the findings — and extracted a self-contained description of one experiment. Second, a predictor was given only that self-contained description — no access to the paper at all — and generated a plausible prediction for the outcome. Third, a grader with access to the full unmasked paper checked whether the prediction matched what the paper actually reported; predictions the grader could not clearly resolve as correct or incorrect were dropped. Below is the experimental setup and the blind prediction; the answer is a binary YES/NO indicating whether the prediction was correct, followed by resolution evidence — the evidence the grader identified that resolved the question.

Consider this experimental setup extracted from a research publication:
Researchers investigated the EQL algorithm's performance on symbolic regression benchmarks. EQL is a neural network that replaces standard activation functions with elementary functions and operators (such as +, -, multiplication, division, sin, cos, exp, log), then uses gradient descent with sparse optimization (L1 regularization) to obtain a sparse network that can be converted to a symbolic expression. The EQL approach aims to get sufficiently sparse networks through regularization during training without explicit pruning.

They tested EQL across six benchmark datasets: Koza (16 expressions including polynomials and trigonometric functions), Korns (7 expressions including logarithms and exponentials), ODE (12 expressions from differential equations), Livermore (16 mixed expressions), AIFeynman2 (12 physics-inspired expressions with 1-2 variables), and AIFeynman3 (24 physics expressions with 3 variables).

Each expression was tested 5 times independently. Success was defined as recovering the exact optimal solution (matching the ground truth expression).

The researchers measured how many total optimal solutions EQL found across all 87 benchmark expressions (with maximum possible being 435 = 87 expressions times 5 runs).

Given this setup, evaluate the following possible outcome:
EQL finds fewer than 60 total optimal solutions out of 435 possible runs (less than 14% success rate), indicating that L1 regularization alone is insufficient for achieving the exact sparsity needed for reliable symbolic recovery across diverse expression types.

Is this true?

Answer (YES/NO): YES